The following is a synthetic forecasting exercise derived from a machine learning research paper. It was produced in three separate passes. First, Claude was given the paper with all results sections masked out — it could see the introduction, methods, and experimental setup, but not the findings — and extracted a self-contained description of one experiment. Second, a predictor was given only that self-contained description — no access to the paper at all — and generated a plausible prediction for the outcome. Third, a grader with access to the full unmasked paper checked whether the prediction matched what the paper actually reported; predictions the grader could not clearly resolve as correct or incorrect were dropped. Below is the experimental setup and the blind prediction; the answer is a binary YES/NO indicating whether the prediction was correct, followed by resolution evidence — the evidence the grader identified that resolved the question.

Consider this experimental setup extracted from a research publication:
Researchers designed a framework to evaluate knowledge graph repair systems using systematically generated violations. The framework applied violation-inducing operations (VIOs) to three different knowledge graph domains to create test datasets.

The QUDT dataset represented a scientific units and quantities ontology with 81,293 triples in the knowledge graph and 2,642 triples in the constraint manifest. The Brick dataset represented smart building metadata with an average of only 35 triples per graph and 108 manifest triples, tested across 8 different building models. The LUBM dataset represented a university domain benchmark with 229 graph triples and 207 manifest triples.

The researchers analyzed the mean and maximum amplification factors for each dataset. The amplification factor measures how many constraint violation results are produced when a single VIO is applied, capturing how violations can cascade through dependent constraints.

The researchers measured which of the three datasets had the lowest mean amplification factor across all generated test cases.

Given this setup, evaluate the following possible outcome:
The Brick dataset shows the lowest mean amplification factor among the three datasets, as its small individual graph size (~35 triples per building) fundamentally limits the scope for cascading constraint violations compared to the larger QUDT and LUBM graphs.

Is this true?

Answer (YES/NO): NO